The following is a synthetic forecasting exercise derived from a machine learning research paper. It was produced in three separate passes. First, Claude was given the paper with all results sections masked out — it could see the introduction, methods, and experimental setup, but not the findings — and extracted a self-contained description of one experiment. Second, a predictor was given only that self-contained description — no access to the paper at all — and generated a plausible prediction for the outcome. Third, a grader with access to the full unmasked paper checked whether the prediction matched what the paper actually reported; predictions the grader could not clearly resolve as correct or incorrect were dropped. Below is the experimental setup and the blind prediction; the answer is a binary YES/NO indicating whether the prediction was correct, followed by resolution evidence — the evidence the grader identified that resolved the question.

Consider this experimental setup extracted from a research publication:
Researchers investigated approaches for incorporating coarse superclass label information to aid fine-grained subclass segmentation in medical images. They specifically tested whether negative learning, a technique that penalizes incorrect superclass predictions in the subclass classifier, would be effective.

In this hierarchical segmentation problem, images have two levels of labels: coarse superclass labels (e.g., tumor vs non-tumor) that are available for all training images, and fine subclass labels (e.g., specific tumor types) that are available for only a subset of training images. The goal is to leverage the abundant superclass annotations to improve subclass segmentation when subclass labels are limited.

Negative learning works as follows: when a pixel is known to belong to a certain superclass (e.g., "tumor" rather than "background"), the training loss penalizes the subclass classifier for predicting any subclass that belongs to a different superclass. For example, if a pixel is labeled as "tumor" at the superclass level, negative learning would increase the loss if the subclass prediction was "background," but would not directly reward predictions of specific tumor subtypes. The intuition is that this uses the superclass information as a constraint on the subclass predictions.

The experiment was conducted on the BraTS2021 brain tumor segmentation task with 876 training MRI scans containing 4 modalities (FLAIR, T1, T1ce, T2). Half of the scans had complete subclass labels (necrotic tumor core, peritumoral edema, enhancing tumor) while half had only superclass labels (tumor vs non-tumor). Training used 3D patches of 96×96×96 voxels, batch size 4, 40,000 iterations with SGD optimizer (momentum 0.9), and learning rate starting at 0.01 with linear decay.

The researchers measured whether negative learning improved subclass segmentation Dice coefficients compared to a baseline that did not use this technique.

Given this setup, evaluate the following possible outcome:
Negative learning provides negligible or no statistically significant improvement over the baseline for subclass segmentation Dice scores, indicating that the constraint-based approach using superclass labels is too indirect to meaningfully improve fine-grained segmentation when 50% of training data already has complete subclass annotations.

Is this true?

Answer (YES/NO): NO